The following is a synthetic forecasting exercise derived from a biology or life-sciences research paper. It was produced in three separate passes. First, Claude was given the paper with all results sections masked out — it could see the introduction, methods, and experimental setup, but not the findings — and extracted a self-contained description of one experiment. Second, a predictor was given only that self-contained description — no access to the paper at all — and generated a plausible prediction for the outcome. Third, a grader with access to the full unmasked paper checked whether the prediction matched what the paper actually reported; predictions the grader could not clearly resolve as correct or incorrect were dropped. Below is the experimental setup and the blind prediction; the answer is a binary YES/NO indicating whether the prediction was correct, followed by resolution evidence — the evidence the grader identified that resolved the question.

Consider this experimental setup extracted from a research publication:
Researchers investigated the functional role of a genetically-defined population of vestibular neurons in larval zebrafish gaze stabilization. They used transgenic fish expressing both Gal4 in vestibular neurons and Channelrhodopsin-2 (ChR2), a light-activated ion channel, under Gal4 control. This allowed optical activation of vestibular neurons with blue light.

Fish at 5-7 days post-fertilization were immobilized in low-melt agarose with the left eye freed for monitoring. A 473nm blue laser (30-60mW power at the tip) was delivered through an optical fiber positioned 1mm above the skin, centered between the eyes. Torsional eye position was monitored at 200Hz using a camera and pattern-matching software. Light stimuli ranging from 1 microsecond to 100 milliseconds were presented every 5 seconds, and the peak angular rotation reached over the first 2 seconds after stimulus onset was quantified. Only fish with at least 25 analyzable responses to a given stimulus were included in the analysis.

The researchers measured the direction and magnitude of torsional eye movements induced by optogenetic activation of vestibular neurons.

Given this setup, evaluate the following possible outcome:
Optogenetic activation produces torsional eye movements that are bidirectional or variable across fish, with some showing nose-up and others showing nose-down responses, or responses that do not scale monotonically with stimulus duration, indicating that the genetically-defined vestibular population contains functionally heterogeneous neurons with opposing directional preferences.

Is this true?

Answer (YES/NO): NO